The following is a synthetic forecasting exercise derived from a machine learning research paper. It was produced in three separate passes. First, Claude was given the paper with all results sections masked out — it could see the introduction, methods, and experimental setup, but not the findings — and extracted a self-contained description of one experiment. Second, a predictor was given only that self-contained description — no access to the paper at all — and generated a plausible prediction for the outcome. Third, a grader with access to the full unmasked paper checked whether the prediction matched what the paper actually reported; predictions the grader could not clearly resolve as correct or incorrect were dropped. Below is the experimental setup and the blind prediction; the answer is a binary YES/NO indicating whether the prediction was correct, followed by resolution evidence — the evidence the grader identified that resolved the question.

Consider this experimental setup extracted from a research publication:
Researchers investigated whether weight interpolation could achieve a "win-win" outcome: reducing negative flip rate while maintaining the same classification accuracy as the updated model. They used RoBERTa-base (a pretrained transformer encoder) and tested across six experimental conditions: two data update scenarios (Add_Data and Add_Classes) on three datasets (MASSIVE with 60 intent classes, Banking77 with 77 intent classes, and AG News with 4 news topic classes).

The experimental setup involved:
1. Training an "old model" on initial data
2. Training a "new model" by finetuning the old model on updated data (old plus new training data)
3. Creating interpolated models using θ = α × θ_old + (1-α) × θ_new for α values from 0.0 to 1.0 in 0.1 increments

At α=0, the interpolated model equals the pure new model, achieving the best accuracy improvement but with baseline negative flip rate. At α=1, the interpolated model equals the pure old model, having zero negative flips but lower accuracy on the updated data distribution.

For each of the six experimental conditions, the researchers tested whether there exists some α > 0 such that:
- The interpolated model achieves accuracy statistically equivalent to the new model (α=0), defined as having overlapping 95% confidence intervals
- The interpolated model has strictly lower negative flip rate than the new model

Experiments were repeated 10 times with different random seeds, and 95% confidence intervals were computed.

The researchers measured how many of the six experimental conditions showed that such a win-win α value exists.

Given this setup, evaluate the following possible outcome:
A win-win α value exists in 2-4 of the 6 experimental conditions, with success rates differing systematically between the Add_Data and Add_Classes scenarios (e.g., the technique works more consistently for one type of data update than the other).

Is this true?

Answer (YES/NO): NO